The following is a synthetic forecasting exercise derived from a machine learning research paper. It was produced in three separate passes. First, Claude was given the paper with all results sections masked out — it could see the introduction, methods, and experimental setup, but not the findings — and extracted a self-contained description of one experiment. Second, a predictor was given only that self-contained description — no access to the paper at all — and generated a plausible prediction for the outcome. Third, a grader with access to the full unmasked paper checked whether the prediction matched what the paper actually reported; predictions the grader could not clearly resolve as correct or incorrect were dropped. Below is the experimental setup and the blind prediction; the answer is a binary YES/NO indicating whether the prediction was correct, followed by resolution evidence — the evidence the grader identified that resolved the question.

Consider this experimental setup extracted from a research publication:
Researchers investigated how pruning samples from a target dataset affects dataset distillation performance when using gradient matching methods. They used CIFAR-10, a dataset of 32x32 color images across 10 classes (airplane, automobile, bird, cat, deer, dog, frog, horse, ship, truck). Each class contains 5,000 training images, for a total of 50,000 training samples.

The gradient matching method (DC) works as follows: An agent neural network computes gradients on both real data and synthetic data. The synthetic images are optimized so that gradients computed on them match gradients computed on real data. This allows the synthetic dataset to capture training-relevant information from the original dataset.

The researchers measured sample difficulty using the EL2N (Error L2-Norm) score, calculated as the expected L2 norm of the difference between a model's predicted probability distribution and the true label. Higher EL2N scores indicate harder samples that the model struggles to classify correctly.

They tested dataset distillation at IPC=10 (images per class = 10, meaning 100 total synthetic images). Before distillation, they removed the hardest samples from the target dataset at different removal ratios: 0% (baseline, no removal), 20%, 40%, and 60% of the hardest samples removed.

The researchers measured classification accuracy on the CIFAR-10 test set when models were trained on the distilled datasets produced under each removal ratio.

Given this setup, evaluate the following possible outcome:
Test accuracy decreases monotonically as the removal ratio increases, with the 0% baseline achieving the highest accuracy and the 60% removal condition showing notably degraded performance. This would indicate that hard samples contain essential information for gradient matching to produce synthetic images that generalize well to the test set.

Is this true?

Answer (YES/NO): NO